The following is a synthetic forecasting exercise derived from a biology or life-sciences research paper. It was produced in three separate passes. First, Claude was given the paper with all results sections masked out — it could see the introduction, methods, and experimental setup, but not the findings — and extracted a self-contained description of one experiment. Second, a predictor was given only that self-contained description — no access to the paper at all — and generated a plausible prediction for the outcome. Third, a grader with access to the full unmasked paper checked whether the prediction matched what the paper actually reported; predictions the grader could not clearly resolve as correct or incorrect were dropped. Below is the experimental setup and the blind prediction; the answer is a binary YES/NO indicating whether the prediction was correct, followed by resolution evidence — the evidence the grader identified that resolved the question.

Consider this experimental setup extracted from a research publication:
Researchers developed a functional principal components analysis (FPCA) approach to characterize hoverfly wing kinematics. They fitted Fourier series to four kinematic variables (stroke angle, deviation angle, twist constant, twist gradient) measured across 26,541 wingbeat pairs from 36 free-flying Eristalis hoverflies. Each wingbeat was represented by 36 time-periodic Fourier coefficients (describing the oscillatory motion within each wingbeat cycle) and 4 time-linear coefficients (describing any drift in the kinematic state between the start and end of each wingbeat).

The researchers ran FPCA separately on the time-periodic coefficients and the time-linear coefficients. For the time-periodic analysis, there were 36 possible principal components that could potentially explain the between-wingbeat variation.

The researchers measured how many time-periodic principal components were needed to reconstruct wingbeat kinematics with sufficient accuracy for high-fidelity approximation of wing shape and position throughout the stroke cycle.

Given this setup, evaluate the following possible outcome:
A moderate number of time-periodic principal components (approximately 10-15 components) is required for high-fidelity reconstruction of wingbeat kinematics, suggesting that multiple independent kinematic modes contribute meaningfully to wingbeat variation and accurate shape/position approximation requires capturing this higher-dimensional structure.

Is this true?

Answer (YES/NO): NO